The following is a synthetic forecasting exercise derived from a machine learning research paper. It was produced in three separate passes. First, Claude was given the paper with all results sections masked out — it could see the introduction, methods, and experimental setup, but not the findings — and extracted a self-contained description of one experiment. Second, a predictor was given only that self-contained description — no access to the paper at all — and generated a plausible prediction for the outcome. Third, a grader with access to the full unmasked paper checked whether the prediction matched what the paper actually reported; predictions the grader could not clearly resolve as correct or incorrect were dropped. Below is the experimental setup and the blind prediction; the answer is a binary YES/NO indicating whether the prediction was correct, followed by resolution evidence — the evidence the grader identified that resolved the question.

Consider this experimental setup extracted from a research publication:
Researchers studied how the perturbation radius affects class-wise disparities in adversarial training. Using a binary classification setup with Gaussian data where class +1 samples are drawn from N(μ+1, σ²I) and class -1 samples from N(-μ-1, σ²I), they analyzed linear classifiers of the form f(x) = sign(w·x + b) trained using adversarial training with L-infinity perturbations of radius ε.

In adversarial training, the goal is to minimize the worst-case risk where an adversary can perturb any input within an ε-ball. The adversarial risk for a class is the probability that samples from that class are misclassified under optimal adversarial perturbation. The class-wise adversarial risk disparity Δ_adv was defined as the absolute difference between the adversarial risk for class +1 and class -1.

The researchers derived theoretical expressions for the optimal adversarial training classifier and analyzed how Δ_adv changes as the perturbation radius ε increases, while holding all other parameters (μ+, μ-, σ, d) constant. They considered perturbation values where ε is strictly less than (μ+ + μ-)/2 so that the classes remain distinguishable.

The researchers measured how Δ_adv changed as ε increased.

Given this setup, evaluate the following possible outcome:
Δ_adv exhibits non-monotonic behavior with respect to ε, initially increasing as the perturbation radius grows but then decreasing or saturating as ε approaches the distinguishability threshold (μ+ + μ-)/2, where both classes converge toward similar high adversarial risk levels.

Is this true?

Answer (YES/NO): NO